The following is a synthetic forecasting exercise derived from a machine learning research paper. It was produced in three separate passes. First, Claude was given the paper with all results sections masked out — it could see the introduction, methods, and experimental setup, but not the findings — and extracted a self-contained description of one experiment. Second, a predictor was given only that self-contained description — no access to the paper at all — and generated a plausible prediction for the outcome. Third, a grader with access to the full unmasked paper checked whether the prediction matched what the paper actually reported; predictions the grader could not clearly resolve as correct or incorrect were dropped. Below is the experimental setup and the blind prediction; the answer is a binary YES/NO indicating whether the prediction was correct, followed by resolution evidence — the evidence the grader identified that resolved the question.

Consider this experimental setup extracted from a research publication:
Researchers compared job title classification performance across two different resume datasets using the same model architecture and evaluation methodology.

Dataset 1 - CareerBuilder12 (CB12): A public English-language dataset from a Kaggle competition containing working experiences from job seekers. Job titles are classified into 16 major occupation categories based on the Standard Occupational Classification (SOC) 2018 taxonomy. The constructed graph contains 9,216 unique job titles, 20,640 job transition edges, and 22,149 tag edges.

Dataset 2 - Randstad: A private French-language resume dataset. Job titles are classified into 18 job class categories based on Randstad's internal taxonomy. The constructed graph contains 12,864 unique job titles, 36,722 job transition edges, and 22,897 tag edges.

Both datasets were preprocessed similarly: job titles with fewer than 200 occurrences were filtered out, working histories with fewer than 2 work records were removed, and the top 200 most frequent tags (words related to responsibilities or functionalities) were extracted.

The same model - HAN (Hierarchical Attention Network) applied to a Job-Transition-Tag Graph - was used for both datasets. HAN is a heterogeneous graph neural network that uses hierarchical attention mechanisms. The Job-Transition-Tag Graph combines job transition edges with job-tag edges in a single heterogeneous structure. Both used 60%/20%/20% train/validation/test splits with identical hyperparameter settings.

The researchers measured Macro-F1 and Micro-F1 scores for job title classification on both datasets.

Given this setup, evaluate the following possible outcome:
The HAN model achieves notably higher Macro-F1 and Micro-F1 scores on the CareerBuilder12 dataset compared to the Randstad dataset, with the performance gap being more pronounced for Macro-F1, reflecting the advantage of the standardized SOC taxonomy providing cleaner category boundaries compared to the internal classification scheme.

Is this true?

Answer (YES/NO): YES